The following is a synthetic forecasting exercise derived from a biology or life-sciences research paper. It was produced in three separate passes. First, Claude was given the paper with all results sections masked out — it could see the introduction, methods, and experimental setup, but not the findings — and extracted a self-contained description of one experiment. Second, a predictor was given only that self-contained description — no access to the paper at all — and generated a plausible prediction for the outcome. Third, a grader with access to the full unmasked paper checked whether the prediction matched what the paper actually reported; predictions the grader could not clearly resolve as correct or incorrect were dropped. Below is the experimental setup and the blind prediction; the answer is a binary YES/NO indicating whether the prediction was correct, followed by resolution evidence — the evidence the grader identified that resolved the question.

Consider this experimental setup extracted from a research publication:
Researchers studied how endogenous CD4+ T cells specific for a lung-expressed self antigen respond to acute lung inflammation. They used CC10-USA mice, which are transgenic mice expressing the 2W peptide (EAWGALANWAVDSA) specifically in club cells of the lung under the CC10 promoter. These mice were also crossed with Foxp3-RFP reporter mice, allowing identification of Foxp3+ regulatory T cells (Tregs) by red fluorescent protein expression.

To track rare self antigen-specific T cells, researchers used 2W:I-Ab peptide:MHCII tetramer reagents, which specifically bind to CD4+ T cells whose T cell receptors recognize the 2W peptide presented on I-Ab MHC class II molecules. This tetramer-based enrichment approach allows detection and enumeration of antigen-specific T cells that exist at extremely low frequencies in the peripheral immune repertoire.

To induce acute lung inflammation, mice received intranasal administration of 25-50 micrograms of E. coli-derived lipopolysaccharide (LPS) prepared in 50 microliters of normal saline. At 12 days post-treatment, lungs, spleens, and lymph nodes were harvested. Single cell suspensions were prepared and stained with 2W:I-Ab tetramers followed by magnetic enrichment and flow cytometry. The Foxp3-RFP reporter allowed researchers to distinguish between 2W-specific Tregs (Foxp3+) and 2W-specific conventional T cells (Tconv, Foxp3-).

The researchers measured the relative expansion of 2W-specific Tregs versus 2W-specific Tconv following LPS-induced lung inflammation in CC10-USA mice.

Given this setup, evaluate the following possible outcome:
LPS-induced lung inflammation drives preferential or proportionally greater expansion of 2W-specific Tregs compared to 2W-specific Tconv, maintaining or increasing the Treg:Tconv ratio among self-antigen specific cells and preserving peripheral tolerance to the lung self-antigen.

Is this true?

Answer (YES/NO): YES